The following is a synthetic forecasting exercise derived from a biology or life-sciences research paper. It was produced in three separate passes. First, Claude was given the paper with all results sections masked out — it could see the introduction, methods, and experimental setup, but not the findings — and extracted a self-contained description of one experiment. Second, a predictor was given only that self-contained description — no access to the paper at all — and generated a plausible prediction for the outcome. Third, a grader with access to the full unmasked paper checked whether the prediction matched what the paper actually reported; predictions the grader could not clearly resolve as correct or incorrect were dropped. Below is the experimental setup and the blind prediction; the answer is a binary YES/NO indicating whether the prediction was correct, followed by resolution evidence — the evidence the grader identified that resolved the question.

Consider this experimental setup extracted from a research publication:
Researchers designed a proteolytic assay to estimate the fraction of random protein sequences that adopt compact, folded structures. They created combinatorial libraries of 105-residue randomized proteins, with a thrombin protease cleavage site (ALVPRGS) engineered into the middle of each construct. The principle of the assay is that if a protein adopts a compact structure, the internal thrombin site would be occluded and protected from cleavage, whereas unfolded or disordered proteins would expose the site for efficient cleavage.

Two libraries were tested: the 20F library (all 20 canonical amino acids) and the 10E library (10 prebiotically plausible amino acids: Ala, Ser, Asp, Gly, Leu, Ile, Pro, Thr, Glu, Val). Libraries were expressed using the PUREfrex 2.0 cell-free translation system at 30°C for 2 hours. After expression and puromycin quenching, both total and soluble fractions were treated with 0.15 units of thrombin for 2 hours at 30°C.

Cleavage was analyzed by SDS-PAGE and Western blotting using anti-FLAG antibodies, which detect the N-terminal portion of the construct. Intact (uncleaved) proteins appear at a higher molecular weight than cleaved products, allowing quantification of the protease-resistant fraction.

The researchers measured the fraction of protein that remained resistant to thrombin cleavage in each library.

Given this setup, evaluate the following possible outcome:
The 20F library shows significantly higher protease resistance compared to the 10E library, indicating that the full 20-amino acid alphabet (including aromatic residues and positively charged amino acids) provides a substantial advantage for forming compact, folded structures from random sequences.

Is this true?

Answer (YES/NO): NO